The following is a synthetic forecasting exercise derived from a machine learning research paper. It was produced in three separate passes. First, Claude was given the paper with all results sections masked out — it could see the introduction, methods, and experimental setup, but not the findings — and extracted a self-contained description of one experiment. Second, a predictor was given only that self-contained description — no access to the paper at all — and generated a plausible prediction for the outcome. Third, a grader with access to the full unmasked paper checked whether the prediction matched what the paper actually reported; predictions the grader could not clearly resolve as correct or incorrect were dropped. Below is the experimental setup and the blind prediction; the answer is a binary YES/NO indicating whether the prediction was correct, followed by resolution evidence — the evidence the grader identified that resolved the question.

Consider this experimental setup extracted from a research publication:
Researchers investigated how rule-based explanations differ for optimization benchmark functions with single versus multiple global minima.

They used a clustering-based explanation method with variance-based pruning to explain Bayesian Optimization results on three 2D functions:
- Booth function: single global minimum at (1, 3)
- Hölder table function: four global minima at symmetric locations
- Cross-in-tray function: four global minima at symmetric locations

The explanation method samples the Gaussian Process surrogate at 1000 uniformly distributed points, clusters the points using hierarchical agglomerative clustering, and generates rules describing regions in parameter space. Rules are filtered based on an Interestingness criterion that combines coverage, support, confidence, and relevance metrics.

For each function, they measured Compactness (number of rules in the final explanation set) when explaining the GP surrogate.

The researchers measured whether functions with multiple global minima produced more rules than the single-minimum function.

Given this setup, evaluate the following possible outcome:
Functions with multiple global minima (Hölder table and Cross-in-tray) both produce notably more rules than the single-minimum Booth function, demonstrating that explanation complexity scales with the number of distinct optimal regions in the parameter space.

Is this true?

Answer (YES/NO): YES